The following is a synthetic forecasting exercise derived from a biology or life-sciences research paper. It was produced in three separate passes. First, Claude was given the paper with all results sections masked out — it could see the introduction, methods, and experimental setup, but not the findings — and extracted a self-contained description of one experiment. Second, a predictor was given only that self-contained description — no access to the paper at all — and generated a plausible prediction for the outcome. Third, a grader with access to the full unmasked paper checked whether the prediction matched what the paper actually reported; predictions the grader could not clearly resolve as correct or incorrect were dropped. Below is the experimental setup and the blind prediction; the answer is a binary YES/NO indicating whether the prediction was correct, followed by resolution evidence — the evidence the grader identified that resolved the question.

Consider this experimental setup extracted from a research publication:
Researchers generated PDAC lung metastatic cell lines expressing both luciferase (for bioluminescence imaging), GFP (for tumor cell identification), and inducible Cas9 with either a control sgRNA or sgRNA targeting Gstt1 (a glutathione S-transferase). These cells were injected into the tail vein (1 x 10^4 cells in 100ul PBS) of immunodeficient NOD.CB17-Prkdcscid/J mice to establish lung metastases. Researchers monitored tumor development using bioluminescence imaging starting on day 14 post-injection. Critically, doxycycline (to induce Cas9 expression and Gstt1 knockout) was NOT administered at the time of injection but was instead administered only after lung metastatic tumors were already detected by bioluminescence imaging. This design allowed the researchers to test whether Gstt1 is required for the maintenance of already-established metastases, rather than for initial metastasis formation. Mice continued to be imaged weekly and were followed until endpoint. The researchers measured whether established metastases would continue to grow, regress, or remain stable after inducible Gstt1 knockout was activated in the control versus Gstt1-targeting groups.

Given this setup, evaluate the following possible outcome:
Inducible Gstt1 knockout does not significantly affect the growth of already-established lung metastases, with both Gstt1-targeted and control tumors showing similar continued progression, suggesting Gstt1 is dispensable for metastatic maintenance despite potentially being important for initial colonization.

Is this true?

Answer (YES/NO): NO